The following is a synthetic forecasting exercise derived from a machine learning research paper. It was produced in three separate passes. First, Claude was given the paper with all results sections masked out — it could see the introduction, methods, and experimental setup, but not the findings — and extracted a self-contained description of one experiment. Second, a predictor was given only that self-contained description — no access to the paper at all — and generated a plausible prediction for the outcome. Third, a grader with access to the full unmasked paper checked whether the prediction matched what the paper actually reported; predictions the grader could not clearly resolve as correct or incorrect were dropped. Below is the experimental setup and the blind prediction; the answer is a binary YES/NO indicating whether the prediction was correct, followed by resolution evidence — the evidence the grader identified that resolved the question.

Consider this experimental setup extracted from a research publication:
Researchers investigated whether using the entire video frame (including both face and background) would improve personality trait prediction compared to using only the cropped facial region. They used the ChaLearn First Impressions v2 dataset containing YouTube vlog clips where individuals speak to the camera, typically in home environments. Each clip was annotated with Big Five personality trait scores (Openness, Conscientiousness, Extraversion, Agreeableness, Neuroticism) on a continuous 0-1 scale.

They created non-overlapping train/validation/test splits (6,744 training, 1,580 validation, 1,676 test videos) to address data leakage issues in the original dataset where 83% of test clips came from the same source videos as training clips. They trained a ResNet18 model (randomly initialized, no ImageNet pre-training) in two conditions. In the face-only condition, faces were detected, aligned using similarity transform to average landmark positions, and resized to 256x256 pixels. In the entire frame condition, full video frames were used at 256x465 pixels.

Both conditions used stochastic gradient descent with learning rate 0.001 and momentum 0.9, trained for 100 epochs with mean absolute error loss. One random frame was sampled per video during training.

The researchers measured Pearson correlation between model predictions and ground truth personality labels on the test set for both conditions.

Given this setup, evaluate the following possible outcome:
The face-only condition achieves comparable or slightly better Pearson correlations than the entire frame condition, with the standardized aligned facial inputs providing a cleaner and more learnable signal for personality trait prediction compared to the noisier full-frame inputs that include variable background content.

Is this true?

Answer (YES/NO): YES